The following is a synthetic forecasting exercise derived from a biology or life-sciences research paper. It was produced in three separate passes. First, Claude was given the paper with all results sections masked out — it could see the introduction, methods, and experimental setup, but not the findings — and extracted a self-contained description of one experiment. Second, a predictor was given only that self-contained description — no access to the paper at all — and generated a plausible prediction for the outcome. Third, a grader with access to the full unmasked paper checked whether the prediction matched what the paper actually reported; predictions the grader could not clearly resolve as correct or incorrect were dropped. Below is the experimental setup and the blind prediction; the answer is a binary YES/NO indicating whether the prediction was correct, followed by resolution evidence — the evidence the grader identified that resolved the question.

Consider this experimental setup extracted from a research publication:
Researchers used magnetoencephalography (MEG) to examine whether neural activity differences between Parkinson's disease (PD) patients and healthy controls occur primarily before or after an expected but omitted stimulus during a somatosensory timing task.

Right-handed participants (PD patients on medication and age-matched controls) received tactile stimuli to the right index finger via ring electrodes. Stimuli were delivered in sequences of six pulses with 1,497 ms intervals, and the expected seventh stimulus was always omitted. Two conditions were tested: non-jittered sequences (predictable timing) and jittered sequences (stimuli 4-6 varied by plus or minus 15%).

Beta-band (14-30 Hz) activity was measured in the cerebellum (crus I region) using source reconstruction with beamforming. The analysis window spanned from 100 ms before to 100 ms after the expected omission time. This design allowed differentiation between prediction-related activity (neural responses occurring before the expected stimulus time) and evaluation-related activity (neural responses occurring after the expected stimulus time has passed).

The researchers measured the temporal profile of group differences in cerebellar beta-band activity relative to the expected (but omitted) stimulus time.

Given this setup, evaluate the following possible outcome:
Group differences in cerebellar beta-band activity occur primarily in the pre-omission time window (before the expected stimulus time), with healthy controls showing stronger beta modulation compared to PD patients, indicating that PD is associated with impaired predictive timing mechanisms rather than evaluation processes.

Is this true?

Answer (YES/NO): NO